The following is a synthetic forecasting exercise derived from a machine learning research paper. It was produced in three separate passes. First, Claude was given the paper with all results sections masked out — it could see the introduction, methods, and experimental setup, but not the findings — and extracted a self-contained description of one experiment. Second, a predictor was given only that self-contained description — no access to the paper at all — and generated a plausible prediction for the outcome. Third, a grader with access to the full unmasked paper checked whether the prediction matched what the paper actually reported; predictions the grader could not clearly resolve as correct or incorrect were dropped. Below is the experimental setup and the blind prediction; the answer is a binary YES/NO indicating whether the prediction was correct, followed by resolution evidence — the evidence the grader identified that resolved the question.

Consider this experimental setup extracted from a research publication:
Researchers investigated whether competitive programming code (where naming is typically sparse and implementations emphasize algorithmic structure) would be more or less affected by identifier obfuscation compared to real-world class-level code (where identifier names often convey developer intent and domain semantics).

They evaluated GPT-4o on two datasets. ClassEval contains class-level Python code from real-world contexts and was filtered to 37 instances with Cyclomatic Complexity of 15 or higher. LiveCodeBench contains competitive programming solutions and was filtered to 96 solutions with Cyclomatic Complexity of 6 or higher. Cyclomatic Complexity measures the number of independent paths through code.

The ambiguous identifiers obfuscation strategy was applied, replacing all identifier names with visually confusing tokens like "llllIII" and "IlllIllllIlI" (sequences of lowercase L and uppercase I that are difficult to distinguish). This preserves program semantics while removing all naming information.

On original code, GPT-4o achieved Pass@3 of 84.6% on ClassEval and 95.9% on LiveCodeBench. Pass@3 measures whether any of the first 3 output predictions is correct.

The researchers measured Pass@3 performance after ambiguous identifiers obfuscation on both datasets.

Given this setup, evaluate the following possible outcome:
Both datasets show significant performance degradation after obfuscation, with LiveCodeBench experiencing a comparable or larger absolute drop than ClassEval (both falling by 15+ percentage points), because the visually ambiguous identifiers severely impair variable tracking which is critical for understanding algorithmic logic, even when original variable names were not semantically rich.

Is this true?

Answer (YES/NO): NO